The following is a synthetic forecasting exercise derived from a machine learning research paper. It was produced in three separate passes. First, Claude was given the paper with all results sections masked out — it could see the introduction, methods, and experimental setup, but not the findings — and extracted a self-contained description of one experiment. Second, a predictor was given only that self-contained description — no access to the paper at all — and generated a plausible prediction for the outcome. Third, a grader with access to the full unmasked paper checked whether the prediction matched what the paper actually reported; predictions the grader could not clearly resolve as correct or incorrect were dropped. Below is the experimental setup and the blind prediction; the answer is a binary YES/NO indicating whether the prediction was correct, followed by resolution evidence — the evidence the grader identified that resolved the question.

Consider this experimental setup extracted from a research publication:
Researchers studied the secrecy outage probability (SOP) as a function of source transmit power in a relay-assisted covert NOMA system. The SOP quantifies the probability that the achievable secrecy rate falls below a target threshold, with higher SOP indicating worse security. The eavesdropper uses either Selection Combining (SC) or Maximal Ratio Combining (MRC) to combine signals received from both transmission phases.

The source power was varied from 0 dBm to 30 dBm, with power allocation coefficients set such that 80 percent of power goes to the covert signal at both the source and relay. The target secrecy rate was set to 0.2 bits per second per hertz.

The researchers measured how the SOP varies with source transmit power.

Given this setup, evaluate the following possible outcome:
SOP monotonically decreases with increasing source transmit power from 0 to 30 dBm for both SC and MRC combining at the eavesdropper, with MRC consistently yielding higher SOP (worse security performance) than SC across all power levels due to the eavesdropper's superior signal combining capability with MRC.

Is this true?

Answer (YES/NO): NO